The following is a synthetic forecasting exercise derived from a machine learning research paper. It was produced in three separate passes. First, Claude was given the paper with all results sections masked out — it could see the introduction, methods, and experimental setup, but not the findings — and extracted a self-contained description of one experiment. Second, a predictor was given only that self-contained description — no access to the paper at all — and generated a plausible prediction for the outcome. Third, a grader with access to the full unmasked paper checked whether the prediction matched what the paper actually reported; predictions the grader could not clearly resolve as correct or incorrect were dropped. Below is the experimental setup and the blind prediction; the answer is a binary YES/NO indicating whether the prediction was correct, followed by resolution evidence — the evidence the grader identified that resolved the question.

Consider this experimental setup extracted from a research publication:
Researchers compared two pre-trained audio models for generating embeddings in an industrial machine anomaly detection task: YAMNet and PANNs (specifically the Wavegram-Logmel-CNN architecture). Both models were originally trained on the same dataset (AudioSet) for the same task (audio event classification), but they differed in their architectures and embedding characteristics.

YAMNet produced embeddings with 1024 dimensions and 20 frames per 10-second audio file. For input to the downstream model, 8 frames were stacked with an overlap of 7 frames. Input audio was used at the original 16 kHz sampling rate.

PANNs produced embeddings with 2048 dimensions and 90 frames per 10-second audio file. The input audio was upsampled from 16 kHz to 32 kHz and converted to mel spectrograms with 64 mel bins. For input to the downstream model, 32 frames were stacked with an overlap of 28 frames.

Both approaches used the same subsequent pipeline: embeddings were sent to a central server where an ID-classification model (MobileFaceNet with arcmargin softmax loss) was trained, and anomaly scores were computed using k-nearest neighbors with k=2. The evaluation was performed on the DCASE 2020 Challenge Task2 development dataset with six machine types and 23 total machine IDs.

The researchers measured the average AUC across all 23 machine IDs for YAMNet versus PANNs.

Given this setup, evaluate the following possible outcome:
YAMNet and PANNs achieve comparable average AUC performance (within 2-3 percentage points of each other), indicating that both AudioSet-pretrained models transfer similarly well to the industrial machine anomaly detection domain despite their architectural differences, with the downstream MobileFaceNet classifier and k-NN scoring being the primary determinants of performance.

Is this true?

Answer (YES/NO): YES